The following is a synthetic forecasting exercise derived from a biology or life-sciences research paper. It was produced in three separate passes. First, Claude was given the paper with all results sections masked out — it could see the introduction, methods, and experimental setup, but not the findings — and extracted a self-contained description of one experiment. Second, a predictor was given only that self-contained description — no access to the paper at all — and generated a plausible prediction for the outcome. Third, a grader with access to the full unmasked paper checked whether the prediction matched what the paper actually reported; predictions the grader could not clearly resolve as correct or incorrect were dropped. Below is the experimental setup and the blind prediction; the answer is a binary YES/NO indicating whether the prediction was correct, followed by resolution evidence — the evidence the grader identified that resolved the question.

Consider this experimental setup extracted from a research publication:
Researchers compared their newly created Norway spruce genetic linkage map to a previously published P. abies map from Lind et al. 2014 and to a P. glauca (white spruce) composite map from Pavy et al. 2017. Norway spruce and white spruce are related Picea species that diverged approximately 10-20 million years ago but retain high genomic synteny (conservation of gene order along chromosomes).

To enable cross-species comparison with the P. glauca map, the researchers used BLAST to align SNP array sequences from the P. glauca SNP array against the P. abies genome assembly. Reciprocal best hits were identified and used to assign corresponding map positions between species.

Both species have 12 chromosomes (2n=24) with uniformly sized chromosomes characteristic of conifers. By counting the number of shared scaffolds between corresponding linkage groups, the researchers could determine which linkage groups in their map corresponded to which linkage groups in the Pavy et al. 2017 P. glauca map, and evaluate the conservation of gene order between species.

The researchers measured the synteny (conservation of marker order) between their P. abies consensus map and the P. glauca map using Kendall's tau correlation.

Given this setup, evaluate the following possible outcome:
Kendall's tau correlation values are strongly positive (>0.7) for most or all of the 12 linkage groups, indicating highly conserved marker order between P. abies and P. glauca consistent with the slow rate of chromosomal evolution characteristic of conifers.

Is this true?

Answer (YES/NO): YES